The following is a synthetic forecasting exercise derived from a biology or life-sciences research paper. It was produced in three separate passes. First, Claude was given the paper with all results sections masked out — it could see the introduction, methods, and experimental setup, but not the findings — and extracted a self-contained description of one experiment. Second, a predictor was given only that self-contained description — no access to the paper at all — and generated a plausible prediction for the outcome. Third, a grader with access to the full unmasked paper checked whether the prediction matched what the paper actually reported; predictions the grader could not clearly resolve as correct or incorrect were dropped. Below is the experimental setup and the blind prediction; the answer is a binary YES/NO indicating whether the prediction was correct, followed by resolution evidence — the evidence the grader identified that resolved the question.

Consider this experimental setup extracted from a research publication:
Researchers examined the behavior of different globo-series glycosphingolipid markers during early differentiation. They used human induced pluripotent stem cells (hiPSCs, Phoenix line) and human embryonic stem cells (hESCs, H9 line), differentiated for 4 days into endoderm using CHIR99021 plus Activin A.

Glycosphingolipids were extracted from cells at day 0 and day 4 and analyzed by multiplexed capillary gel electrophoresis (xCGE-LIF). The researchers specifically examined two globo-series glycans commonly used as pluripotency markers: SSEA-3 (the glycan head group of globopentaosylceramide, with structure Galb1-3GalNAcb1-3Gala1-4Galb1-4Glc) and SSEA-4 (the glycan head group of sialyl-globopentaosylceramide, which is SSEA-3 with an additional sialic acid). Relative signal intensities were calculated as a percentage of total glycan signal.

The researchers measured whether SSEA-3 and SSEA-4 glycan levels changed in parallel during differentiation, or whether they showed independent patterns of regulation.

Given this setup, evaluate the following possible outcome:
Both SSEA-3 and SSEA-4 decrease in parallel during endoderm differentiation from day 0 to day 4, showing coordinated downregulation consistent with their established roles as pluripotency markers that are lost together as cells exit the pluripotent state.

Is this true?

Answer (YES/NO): NO